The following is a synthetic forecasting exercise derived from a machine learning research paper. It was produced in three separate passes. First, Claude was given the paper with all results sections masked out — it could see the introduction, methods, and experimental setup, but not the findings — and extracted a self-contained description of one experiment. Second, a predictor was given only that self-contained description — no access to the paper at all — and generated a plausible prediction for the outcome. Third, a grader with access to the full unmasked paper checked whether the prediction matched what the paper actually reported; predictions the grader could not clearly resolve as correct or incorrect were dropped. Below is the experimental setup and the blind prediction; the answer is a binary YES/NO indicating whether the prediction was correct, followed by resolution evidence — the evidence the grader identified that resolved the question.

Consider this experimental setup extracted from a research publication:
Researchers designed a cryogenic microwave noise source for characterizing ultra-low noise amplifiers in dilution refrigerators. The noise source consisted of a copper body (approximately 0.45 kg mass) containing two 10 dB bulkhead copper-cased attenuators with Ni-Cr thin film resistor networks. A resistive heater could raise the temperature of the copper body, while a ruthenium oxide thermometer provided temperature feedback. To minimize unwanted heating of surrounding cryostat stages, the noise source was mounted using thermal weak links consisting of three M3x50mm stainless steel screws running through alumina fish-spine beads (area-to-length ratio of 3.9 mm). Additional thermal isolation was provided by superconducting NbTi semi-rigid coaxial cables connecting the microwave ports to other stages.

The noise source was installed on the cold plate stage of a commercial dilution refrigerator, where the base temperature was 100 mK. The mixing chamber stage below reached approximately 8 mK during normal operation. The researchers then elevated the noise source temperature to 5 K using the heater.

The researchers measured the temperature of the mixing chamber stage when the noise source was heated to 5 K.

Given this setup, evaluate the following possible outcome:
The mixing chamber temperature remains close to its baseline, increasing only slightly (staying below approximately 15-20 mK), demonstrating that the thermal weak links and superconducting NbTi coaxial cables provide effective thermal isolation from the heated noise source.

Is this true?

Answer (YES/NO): NO